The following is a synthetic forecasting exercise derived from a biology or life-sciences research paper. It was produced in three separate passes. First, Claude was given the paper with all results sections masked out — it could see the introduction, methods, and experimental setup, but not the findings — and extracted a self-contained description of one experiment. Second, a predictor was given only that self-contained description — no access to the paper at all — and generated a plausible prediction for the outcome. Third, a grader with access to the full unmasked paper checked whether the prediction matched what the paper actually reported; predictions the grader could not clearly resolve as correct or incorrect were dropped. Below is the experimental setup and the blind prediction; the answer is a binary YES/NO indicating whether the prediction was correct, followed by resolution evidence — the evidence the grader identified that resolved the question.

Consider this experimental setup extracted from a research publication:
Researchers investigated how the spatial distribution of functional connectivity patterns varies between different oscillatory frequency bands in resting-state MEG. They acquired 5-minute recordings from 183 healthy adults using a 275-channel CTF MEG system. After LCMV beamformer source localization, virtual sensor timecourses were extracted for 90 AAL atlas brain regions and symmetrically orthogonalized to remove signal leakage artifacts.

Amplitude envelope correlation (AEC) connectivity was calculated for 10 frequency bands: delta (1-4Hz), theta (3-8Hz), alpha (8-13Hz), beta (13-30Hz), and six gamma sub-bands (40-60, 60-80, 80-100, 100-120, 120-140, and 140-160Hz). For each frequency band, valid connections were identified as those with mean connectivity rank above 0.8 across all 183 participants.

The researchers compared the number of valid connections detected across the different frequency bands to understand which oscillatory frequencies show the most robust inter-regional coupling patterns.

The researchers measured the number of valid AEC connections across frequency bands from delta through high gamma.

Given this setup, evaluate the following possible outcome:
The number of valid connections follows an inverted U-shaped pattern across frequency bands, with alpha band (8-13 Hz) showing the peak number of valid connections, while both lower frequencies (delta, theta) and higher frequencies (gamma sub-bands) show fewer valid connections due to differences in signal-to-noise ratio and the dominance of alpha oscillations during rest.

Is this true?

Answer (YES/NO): NO